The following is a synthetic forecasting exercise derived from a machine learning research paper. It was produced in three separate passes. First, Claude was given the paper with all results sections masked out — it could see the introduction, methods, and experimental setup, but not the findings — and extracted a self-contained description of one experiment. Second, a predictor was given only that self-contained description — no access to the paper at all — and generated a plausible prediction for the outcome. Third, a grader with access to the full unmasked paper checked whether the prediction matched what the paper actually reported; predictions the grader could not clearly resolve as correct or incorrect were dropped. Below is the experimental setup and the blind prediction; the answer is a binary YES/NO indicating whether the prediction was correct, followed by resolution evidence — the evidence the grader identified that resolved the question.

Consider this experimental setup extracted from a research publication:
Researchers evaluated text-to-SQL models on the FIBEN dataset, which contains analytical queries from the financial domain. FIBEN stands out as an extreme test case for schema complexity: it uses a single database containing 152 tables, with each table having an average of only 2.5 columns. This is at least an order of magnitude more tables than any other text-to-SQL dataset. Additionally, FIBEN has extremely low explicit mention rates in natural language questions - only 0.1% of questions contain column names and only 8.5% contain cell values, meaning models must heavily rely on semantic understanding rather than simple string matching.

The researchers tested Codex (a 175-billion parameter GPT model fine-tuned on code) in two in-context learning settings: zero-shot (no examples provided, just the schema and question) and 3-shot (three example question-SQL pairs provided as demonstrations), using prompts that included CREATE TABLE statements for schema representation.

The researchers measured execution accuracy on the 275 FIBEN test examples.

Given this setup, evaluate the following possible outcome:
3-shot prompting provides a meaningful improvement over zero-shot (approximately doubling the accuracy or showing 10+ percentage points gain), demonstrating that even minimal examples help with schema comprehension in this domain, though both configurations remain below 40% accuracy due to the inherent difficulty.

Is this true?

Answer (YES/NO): NO